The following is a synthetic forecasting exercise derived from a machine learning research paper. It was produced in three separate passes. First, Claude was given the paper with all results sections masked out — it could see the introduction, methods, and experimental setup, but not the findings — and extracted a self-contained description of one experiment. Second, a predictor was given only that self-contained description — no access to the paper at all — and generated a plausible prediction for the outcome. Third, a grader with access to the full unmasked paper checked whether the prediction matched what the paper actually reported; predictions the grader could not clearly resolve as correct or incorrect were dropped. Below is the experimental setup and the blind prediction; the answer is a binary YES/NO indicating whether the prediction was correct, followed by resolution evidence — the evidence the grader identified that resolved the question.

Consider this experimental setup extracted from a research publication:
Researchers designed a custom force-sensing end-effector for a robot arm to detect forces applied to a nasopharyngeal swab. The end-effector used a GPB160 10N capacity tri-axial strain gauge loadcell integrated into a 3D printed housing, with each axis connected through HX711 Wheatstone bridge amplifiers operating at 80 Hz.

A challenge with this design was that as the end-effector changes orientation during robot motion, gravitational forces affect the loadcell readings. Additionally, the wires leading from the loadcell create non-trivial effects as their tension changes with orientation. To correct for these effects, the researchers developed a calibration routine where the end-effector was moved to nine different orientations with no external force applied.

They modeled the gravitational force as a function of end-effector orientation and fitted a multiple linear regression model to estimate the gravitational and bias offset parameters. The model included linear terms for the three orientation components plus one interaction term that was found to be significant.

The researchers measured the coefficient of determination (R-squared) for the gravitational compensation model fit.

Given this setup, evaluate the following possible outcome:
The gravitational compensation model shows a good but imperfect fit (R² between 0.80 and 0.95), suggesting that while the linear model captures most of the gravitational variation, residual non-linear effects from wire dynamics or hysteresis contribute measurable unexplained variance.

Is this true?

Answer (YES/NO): NO